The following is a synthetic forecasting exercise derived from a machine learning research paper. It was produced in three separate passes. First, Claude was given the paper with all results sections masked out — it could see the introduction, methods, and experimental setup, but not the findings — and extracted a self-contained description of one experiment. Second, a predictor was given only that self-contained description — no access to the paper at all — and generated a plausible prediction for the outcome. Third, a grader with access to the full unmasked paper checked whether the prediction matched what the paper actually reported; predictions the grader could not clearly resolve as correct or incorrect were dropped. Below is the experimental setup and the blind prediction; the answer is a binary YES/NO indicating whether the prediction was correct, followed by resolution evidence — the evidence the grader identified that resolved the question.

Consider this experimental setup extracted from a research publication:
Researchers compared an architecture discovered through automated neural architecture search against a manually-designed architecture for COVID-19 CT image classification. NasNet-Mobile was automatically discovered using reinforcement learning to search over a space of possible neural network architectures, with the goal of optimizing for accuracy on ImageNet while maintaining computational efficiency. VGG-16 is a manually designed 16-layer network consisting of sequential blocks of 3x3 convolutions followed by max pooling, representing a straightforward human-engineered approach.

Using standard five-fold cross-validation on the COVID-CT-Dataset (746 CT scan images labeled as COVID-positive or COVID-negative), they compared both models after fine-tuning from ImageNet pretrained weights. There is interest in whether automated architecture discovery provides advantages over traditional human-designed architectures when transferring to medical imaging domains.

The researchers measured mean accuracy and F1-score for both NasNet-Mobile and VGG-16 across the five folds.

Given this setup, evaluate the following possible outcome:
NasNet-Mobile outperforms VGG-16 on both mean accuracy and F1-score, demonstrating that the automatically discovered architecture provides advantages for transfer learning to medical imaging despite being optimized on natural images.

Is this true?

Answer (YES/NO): NO